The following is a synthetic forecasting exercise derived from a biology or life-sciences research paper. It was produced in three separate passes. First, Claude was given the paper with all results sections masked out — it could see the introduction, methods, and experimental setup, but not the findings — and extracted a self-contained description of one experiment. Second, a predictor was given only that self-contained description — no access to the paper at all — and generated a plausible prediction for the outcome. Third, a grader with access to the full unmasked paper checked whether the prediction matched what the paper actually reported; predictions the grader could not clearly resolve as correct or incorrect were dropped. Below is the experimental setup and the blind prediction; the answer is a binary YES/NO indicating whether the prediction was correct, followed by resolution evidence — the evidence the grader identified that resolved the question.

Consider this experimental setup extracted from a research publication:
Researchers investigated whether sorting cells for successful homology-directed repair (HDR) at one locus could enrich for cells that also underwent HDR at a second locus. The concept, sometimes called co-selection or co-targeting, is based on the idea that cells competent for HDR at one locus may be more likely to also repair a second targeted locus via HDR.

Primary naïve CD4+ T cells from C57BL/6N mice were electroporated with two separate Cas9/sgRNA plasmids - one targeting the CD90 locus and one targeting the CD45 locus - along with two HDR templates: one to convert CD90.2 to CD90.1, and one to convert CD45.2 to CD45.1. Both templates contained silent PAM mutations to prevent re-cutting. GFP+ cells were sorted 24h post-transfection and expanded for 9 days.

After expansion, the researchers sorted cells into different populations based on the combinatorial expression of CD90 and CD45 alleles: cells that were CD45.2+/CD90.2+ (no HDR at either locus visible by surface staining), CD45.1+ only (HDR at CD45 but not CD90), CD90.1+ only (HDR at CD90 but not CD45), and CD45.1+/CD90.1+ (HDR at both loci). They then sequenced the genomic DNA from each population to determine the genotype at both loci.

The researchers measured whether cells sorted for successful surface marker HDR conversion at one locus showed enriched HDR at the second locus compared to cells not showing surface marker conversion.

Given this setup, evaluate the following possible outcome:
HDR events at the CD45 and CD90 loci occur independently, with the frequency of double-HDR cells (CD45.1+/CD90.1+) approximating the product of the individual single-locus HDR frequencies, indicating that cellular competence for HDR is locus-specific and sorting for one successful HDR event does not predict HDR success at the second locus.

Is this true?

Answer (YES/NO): NO